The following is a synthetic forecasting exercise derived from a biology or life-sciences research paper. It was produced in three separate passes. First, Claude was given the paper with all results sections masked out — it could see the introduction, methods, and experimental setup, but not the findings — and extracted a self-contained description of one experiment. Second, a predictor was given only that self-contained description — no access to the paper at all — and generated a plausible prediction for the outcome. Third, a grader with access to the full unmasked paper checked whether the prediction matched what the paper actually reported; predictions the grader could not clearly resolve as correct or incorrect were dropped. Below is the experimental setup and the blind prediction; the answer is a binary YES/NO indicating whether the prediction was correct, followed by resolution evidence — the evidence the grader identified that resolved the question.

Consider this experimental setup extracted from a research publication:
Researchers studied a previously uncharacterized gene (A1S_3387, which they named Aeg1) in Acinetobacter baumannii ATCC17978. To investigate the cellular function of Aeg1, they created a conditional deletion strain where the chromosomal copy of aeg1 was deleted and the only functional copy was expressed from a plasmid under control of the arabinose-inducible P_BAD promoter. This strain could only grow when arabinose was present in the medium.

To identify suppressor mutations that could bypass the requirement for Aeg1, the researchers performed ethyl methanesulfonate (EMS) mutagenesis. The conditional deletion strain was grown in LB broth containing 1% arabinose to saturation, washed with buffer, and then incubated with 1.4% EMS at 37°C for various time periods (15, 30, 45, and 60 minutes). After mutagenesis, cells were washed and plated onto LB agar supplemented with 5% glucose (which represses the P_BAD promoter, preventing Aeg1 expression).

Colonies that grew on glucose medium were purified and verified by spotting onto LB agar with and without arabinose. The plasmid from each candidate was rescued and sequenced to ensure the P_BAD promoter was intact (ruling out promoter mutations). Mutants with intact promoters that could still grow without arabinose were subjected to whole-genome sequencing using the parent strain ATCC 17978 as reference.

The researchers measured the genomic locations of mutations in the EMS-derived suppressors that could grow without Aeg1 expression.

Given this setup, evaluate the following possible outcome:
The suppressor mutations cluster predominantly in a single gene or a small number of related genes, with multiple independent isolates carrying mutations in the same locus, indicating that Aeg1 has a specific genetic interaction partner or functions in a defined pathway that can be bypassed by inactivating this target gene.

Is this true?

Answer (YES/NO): YES